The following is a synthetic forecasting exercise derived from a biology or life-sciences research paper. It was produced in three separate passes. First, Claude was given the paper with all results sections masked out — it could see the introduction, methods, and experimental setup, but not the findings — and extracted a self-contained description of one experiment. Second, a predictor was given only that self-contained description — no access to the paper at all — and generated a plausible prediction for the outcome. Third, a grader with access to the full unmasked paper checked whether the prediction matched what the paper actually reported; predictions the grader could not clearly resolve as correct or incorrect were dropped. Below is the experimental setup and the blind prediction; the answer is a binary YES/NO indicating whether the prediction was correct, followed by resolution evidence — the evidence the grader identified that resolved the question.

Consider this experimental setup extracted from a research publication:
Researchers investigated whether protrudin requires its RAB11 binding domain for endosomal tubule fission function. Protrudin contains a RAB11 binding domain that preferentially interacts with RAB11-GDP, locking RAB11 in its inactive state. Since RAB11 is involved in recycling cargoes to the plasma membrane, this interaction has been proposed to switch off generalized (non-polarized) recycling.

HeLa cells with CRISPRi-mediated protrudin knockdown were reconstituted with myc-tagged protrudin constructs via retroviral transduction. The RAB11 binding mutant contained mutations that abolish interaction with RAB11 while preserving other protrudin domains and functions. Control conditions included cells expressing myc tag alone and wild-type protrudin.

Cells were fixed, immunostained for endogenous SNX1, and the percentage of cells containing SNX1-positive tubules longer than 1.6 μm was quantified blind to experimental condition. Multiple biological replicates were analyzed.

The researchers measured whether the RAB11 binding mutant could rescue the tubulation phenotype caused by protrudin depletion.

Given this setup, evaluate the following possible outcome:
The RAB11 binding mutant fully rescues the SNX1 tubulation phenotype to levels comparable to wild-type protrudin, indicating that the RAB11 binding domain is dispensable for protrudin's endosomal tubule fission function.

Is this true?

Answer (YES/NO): YES